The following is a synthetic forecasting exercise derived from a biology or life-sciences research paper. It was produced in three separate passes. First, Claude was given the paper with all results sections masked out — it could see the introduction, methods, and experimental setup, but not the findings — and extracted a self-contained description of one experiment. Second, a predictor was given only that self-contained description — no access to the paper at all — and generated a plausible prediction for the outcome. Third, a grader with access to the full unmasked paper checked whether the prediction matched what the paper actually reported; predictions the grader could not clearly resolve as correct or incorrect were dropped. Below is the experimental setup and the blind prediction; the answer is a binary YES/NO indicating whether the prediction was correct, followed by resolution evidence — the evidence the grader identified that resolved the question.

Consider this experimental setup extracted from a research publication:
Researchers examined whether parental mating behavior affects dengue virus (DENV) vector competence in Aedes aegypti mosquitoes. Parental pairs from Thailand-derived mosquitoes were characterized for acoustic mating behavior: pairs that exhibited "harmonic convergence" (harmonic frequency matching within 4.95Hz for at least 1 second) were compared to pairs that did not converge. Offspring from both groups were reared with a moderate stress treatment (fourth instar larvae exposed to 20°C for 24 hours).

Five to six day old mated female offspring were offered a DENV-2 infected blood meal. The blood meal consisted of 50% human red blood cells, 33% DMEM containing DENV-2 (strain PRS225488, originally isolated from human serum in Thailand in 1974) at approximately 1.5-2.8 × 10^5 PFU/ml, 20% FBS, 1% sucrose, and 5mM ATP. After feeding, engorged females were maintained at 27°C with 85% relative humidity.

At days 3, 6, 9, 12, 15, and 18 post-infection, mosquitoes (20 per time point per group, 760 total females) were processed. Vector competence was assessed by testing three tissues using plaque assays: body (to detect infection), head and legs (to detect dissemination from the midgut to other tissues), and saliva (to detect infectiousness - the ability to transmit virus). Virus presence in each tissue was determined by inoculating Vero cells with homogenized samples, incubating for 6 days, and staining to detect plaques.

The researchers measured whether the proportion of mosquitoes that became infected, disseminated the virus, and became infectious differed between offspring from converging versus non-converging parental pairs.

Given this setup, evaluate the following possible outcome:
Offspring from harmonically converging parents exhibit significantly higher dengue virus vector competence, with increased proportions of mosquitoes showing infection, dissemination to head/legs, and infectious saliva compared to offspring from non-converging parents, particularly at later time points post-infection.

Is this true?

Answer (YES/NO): NO